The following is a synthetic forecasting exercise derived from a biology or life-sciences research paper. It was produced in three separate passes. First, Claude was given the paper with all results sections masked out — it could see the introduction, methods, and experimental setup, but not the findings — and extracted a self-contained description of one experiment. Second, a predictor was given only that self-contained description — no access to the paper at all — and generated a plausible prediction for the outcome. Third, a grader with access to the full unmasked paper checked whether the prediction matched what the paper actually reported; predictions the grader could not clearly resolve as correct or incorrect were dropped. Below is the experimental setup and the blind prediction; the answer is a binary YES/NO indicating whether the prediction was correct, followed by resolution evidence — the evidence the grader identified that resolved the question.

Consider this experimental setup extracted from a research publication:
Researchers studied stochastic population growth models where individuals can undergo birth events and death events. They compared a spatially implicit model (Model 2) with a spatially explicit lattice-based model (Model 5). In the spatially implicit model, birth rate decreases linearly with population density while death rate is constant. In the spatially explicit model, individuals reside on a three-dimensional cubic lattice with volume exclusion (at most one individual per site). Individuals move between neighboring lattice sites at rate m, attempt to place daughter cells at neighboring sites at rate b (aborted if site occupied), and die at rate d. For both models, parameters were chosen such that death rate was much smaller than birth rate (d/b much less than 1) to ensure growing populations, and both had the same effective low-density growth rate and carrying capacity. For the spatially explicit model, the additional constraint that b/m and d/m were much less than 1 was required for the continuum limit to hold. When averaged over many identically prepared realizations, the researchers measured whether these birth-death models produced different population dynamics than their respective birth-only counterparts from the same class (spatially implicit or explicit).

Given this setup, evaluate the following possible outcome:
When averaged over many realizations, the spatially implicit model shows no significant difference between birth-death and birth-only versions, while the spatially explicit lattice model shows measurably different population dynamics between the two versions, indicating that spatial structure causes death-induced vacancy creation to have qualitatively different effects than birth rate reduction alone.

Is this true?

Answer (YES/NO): NO